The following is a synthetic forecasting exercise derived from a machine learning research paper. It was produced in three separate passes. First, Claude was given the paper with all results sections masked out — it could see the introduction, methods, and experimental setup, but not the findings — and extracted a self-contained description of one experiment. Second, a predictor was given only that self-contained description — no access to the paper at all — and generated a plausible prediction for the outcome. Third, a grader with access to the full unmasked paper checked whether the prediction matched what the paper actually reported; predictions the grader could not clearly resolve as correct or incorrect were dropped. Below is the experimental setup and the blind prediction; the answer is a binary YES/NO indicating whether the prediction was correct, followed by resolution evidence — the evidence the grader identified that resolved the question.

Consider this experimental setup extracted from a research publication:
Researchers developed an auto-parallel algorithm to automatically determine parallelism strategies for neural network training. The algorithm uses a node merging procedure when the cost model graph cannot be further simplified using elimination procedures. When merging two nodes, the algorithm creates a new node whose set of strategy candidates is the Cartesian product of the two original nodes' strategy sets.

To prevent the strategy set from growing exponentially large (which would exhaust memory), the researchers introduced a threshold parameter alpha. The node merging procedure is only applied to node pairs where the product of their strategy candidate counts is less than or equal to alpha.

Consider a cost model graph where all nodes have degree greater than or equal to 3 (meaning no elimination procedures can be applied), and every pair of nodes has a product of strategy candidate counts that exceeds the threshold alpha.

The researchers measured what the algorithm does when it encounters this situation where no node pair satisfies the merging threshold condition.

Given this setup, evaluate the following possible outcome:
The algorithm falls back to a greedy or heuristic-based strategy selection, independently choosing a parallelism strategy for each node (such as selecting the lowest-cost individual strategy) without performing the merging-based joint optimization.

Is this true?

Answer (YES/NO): NO